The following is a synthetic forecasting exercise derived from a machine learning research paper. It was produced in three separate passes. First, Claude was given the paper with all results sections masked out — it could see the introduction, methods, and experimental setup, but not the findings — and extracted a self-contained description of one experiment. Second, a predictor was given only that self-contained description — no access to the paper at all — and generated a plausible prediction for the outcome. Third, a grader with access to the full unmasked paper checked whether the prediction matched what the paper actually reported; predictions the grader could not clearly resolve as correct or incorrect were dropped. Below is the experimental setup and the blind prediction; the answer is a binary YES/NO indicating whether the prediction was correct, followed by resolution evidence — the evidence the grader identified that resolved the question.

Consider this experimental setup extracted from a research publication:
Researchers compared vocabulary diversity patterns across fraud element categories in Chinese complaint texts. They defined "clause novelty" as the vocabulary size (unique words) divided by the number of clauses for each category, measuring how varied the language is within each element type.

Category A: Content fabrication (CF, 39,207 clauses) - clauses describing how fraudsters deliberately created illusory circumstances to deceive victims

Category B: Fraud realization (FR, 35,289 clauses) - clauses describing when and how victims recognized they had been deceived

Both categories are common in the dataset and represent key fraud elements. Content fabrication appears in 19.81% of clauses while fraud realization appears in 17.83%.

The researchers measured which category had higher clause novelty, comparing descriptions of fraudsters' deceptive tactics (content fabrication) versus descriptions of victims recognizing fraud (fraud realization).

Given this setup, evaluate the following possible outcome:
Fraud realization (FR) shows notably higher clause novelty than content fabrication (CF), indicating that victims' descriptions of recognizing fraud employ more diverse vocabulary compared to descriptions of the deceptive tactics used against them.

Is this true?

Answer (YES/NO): NO